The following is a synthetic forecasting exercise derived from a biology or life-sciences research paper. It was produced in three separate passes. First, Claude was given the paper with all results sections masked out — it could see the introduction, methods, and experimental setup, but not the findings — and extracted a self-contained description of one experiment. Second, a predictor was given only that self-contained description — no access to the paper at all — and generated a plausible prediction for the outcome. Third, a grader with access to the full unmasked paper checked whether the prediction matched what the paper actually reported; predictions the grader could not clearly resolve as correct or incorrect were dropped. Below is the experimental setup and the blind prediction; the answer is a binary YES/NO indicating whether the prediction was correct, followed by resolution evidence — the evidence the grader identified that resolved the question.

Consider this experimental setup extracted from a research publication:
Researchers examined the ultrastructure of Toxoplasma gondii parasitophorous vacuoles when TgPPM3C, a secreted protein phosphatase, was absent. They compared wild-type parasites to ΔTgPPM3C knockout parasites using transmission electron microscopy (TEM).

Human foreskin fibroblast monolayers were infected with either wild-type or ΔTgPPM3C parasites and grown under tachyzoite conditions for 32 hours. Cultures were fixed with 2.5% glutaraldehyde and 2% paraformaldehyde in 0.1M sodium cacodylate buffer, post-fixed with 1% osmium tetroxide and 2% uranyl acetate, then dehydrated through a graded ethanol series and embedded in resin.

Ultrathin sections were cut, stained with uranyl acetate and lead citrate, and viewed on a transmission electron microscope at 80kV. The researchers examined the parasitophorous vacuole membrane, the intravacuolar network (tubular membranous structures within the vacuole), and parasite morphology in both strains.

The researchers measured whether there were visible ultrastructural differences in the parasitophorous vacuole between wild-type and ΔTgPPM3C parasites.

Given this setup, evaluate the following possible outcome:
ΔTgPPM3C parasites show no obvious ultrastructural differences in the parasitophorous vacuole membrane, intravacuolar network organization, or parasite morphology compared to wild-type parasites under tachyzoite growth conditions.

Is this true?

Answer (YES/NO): YES